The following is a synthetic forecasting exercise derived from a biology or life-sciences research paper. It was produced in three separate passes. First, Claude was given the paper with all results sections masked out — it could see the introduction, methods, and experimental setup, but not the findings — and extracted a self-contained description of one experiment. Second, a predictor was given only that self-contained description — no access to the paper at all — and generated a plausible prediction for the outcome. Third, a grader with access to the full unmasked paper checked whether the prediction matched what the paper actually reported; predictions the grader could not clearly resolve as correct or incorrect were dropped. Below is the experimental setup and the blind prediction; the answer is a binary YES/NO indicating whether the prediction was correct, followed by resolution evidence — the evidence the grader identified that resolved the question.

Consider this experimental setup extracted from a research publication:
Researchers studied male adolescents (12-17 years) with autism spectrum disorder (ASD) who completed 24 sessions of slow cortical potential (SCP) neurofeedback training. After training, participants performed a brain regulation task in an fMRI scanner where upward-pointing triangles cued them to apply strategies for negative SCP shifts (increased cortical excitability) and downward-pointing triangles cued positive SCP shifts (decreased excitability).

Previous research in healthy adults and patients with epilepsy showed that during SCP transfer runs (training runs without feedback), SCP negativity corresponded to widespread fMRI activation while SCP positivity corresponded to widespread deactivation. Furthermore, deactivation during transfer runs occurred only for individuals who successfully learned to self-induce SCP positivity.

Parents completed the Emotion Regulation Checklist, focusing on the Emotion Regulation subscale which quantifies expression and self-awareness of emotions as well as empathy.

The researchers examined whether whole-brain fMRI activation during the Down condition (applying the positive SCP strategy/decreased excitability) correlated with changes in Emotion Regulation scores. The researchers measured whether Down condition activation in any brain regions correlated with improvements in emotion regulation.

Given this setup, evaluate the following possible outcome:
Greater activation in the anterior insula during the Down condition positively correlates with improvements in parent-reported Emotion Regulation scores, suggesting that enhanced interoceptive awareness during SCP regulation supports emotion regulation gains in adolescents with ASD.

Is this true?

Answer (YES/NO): YES